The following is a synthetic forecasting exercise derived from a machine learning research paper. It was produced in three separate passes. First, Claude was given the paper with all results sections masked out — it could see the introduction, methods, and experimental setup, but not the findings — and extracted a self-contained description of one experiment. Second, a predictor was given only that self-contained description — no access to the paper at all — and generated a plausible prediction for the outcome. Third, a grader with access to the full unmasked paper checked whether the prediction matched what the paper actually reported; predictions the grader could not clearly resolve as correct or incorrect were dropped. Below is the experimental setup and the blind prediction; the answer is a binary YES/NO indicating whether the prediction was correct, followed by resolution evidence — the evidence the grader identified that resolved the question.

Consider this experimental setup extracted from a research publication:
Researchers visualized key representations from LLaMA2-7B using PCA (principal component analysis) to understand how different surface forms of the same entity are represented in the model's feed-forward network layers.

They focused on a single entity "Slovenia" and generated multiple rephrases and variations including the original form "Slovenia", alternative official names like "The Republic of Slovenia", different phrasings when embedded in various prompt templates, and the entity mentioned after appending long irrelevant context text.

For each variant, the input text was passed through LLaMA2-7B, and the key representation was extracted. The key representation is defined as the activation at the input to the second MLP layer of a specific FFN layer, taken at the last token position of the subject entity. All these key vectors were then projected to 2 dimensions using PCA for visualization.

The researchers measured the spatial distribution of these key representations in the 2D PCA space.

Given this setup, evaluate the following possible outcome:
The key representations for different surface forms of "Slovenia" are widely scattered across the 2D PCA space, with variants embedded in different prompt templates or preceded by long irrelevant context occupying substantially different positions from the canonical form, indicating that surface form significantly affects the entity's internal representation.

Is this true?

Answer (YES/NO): NO